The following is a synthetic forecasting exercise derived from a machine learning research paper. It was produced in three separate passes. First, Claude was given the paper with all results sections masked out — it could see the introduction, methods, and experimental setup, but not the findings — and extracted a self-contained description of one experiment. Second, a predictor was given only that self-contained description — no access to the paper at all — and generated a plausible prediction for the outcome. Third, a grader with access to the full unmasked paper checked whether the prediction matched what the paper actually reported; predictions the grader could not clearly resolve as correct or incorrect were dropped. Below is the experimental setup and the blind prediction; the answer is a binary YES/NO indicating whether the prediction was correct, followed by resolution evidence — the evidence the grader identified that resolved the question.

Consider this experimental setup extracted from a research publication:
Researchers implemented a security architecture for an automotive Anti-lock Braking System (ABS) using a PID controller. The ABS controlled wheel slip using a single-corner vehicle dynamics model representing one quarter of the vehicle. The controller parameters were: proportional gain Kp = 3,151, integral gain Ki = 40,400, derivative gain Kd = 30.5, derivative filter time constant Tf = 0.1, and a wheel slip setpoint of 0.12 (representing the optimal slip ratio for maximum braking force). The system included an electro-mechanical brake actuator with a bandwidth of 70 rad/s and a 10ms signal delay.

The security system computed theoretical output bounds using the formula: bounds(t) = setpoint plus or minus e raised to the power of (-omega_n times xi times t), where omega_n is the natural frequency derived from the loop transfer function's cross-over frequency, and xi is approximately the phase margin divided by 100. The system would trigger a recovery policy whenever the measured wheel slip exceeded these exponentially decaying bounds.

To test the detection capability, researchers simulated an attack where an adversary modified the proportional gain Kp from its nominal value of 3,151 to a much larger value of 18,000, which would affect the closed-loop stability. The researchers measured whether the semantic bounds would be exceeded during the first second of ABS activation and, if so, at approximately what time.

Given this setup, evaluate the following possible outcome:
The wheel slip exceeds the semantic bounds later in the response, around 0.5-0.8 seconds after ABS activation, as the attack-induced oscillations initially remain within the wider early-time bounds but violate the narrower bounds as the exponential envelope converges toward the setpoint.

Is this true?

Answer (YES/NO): YES